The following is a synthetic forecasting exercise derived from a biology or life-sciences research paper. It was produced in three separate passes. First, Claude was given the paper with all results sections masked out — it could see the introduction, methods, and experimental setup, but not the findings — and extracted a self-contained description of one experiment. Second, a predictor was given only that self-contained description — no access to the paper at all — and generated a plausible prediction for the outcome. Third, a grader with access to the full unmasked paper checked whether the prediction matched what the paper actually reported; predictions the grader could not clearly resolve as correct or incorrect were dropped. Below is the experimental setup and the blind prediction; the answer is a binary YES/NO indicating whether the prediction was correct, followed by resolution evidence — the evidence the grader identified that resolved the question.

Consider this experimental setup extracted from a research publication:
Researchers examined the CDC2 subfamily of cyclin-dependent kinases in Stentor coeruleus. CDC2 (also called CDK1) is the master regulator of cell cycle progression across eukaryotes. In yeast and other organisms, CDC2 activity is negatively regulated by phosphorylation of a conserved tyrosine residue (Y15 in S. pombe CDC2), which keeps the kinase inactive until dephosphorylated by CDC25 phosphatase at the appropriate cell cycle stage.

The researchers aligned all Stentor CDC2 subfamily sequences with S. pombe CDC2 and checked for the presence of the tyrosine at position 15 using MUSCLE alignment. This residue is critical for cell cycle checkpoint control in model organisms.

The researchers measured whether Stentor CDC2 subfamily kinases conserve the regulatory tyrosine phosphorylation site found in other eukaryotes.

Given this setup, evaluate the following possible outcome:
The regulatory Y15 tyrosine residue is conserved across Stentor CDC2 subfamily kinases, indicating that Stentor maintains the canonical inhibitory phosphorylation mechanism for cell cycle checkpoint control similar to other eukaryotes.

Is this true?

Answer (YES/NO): NO